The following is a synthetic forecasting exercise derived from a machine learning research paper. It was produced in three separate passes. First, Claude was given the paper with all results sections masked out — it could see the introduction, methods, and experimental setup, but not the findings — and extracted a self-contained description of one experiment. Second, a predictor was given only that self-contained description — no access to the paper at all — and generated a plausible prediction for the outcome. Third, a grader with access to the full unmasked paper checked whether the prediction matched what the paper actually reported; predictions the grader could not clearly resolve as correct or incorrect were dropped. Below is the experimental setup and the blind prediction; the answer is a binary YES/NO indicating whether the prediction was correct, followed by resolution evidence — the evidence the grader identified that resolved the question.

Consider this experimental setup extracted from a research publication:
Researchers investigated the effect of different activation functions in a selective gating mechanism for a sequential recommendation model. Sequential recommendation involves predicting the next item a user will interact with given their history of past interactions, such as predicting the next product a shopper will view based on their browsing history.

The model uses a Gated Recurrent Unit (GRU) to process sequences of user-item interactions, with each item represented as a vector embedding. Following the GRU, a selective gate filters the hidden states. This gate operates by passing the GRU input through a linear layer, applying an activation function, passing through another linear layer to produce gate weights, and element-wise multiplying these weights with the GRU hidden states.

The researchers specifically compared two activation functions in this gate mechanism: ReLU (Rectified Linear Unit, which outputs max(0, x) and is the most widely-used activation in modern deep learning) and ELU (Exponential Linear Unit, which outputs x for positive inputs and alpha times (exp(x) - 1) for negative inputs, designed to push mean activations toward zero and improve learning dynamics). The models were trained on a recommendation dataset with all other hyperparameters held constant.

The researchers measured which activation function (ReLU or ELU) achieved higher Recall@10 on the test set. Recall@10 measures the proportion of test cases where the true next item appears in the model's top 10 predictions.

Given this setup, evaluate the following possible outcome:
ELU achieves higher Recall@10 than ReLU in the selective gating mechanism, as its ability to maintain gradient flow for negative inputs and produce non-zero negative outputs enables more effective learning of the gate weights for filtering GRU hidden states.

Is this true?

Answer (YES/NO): YES